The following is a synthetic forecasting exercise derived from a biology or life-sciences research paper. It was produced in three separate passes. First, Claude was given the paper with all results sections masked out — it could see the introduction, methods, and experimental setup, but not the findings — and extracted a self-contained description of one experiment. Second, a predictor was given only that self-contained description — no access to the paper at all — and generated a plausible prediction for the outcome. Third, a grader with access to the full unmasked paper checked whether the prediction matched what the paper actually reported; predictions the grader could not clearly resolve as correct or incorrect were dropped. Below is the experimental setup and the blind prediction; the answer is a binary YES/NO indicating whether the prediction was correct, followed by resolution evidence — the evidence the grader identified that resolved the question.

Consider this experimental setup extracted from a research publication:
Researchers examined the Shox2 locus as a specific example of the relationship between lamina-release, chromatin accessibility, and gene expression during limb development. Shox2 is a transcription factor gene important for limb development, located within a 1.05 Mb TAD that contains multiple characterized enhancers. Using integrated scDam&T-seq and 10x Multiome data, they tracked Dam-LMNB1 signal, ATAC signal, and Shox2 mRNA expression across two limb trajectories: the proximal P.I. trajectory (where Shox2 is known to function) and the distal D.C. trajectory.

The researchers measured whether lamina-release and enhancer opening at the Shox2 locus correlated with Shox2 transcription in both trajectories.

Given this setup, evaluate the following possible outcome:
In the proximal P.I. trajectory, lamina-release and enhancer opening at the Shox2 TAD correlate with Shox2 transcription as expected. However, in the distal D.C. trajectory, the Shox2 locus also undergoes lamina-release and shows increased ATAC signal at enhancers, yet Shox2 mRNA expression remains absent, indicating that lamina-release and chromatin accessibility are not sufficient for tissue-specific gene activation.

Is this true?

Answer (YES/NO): YES